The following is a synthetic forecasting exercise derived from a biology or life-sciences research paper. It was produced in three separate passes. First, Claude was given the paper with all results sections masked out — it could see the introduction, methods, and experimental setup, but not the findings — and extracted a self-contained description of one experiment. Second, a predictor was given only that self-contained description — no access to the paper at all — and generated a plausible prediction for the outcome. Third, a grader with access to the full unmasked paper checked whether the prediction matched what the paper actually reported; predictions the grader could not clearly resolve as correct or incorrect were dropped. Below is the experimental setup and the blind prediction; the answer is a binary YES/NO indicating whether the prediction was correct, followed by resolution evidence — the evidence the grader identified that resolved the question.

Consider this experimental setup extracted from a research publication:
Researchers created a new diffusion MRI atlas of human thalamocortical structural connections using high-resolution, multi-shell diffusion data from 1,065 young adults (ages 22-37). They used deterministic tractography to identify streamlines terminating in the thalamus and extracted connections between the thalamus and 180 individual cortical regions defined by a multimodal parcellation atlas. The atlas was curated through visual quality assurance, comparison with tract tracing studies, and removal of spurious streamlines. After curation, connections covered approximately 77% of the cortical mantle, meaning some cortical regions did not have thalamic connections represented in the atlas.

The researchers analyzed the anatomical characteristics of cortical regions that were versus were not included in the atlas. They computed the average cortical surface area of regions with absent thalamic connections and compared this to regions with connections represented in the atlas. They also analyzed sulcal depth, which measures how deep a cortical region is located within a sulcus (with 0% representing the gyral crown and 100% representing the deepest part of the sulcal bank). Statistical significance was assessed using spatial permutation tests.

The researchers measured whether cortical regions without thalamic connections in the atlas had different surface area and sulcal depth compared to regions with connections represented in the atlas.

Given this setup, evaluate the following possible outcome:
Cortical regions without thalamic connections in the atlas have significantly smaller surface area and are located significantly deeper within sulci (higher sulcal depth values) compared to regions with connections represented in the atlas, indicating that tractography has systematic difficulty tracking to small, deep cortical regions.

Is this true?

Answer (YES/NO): YES